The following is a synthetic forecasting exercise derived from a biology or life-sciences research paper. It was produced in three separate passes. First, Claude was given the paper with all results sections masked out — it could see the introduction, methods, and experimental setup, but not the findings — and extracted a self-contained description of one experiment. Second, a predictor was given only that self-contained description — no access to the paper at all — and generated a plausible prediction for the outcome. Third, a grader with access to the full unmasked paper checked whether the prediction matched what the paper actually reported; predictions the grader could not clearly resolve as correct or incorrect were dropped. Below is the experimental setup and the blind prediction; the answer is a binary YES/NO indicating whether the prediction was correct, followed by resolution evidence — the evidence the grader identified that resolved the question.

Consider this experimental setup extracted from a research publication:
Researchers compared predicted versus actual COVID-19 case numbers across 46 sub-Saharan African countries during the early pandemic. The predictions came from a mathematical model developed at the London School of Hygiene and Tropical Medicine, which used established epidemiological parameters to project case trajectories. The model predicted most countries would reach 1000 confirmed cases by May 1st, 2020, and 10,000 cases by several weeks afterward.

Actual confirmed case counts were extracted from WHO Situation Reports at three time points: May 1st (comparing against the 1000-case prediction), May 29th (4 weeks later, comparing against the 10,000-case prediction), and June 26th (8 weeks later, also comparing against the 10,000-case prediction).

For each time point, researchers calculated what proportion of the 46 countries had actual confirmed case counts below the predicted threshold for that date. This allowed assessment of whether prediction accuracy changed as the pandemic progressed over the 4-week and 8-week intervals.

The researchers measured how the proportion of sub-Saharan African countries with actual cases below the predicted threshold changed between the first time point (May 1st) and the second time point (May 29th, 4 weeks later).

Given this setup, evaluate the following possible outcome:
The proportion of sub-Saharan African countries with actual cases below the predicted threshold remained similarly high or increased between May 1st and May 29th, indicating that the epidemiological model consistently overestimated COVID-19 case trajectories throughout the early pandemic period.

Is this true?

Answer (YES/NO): YES